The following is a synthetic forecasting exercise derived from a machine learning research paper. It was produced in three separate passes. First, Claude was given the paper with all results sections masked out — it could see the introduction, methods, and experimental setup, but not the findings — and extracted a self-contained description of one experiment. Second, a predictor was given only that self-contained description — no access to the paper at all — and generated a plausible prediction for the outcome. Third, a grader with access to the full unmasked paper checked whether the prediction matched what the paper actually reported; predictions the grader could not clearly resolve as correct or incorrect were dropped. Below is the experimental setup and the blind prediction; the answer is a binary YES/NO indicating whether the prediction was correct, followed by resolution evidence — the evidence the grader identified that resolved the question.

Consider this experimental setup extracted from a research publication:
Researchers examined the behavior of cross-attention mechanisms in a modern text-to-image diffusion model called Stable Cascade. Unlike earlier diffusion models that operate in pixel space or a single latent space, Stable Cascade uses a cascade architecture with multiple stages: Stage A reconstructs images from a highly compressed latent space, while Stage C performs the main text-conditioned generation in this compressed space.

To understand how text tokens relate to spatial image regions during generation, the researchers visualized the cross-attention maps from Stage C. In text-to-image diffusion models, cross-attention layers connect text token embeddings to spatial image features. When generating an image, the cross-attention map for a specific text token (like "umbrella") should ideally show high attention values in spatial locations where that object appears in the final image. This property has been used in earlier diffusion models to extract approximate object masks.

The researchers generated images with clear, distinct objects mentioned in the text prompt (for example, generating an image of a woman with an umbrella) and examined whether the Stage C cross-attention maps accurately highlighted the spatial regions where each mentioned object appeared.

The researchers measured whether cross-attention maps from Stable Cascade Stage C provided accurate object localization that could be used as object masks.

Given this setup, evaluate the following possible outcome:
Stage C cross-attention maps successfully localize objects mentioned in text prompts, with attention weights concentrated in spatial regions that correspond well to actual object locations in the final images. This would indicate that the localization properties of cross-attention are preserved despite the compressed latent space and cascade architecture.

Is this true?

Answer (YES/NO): NO